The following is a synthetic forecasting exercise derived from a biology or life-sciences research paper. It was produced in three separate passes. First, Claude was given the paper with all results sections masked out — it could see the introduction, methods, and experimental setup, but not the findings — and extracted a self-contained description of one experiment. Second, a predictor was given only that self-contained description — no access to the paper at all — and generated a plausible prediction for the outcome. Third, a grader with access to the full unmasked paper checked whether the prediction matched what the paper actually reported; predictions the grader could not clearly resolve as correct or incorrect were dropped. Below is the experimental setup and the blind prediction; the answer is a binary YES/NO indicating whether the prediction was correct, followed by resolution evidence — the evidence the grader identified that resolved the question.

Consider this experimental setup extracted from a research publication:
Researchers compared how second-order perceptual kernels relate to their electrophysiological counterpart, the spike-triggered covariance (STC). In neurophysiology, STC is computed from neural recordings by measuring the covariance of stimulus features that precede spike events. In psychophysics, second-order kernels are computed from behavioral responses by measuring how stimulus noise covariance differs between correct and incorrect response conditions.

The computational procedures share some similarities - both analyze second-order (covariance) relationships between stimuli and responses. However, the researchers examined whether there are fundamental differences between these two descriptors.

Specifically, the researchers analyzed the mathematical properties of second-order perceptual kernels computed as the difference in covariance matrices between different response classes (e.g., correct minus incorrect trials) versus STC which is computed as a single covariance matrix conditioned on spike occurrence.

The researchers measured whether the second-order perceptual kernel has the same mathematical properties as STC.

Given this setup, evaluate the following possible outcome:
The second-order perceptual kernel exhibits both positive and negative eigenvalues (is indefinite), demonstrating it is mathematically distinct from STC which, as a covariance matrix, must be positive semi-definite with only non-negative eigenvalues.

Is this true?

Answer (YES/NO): YES